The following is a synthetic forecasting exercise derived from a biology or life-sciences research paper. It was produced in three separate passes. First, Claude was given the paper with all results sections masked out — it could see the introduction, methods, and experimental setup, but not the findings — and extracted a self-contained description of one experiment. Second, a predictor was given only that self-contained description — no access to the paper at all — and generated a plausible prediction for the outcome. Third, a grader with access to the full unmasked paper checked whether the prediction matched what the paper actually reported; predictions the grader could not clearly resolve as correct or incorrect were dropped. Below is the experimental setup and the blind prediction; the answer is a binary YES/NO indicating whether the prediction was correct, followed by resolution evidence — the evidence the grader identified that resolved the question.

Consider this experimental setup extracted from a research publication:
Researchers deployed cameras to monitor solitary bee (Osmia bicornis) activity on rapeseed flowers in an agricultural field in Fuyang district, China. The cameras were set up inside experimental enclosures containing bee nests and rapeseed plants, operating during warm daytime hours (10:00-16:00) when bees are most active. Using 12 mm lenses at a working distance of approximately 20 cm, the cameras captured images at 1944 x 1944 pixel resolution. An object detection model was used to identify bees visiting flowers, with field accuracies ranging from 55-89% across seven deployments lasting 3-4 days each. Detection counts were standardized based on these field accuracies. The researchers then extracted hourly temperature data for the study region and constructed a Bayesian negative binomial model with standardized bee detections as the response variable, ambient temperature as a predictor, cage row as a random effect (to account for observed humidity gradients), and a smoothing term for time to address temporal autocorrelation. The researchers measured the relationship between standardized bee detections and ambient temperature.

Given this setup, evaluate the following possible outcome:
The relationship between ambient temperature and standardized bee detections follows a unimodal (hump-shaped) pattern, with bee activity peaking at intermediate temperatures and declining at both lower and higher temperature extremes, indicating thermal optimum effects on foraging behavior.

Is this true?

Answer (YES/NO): NO